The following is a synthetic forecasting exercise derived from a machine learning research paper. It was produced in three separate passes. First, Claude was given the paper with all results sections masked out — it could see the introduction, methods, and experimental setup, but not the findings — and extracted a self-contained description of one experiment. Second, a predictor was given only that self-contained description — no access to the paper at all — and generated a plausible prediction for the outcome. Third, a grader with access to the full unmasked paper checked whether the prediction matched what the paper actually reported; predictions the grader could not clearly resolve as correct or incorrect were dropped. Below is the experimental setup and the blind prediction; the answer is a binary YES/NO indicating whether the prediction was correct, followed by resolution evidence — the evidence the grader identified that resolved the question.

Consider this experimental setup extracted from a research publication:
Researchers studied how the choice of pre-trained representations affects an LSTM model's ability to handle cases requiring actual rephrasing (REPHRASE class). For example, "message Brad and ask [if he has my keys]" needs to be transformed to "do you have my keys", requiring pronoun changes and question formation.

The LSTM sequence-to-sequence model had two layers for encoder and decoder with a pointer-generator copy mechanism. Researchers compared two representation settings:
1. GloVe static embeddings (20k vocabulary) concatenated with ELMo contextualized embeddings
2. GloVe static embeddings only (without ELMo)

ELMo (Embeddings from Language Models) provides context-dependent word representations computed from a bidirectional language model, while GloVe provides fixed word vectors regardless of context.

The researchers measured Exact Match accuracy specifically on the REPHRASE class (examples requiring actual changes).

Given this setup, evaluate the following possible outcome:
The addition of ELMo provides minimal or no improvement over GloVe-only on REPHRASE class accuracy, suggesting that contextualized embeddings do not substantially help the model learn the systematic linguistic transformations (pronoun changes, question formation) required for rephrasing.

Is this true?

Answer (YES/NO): NO